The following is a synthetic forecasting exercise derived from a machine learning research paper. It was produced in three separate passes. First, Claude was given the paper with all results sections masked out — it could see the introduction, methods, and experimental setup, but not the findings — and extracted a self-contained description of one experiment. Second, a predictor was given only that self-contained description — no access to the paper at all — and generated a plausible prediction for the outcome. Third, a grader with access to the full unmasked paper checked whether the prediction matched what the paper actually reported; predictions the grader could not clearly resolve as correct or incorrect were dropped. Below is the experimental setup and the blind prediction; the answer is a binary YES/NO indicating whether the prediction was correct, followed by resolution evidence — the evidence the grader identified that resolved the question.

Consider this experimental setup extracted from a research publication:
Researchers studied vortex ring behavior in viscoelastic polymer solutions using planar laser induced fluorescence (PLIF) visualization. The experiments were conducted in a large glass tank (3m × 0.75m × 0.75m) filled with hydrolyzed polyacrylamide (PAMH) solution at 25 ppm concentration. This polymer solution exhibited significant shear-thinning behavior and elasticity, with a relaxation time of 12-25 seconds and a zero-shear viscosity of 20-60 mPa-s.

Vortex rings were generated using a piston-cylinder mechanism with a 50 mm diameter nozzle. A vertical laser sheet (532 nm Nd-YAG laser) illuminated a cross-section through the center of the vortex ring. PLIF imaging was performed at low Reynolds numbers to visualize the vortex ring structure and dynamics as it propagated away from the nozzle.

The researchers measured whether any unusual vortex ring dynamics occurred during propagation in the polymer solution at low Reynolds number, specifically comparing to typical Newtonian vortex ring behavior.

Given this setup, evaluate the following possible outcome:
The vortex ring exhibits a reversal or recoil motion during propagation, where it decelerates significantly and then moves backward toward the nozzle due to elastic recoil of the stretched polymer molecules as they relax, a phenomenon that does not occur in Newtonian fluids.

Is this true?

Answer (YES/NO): YES